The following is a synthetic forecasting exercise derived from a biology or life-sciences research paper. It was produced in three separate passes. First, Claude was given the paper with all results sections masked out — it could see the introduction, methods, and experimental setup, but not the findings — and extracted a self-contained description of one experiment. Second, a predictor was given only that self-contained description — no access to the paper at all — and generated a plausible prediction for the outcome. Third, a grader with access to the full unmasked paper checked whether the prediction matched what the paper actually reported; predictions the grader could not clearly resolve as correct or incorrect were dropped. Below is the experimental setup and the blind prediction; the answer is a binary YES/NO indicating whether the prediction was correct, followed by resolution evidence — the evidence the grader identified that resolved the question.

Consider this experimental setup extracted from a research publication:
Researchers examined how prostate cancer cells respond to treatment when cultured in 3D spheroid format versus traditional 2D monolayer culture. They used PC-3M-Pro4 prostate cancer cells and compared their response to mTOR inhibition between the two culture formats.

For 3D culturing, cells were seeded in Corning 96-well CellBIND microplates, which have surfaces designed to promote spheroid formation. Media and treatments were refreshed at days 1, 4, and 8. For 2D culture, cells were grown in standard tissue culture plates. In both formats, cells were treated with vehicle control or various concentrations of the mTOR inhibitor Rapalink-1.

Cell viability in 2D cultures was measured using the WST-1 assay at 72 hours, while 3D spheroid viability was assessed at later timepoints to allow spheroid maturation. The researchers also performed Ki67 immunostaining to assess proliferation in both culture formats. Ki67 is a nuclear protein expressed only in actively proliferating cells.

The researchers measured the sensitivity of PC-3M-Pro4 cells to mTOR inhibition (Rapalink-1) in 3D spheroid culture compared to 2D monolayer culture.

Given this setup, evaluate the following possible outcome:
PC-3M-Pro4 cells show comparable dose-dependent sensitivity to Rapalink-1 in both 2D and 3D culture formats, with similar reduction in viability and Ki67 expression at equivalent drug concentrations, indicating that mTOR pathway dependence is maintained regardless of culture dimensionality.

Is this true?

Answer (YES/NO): NO